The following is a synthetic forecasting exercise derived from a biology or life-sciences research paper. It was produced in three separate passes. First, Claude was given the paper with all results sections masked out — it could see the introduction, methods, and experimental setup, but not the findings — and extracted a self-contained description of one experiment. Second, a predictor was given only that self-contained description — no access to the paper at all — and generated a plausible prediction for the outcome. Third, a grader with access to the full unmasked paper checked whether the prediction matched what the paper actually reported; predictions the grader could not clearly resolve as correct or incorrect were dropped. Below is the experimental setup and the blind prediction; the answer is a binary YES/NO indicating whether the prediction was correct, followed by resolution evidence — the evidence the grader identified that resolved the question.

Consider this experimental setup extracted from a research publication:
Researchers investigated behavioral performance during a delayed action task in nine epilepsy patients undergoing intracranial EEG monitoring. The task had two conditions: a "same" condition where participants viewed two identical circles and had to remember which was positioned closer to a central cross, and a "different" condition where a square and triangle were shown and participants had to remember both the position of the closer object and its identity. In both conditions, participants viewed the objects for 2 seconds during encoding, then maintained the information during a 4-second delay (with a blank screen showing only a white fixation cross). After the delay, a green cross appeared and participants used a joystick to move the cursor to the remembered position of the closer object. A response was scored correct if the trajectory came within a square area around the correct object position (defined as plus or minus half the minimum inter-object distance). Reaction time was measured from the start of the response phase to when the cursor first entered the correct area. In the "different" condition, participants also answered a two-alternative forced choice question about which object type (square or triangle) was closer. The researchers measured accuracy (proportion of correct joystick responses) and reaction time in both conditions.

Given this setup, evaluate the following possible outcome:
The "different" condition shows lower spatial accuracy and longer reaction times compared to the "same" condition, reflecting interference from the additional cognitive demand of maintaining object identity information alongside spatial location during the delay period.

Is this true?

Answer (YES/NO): NO